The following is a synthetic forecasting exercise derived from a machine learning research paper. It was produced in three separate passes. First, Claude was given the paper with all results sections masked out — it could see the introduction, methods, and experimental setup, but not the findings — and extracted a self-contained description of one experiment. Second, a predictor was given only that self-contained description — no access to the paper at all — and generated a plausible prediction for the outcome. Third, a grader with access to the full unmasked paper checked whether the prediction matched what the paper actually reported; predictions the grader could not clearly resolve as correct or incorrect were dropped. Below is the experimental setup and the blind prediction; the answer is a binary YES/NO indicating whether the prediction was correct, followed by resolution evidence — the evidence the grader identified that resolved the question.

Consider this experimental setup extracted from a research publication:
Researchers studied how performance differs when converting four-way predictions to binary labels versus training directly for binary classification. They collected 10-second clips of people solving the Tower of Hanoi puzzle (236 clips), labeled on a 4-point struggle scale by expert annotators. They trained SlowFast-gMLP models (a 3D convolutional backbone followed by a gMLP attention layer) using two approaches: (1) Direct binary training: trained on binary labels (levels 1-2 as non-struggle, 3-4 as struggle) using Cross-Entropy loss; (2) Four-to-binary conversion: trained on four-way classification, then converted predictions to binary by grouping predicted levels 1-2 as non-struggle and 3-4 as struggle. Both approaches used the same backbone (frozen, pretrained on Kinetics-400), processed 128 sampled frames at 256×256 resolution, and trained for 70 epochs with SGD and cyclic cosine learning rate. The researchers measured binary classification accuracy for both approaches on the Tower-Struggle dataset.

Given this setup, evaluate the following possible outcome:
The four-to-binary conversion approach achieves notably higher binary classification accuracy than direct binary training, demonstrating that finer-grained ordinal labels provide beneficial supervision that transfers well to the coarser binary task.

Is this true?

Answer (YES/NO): NO